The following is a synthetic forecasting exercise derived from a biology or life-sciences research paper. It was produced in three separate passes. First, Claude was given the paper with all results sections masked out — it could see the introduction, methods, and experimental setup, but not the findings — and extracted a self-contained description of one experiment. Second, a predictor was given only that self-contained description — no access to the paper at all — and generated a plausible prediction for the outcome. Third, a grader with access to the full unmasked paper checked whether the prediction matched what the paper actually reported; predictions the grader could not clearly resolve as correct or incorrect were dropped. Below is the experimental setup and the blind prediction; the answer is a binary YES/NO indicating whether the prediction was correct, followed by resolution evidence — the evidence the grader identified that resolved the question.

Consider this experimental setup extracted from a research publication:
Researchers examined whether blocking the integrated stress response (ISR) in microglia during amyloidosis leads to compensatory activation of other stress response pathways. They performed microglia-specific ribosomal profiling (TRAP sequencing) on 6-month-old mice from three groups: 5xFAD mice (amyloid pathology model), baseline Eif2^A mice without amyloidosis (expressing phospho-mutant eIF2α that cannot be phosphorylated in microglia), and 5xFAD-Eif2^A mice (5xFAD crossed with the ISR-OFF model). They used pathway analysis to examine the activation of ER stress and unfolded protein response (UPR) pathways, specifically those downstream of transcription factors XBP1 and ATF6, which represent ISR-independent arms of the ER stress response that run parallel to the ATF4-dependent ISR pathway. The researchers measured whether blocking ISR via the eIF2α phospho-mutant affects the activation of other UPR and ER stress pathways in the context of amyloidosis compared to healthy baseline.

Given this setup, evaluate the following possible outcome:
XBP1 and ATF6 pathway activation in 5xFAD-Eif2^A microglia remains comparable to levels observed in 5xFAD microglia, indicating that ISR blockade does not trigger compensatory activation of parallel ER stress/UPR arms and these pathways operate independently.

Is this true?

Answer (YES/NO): NO